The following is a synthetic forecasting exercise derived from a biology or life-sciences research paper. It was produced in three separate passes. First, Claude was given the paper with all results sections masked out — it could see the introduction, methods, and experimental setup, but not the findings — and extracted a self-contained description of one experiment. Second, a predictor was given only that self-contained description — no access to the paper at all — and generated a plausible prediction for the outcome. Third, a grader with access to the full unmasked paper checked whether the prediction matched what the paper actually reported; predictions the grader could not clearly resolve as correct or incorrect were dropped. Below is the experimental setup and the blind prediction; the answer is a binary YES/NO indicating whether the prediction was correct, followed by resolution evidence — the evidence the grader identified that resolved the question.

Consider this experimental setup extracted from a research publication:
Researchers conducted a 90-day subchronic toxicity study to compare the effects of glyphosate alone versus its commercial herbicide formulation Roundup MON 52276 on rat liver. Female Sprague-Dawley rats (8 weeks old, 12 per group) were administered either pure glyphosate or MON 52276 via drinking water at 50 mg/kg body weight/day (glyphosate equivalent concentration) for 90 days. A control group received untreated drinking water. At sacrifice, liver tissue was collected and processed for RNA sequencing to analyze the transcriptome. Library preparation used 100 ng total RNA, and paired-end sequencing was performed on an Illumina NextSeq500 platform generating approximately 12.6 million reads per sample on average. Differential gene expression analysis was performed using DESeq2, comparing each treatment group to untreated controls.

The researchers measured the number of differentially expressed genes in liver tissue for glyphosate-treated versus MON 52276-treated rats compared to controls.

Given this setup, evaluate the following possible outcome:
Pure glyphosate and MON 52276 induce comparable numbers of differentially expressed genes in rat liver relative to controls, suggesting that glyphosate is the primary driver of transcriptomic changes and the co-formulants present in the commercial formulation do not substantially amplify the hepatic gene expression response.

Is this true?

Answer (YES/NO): NO